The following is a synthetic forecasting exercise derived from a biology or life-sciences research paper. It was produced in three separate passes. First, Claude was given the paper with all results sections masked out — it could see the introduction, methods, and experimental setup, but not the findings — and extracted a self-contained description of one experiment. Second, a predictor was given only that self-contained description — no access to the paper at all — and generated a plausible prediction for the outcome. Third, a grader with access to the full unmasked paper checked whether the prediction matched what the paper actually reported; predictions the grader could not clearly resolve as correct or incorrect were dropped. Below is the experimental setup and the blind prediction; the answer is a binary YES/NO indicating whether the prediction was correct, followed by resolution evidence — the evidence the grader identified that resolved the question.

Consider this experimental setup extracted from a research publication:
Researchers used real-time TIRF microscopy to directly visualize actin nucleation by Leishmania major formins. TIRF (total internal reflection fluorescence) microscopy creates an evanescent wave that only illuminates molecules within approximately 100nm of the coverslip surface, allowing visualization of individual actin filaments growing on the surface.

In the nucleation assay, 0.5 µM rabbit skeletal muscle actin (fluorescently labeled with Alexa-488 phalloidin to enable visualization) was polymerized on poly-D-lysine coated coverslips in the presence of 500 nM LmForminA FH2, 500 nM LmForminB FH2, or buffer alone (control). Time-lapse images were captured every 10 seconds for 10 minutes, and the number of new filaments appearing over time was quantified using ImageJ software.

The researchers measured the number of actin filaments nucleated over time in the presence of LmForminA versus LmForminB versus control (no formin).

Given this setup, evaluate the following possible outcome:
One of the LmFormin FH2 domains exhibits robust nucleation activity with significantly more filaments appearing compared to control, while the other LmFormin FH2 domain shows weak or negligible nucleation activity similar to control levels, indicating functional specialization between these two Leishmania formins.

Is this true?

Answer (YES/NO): NO